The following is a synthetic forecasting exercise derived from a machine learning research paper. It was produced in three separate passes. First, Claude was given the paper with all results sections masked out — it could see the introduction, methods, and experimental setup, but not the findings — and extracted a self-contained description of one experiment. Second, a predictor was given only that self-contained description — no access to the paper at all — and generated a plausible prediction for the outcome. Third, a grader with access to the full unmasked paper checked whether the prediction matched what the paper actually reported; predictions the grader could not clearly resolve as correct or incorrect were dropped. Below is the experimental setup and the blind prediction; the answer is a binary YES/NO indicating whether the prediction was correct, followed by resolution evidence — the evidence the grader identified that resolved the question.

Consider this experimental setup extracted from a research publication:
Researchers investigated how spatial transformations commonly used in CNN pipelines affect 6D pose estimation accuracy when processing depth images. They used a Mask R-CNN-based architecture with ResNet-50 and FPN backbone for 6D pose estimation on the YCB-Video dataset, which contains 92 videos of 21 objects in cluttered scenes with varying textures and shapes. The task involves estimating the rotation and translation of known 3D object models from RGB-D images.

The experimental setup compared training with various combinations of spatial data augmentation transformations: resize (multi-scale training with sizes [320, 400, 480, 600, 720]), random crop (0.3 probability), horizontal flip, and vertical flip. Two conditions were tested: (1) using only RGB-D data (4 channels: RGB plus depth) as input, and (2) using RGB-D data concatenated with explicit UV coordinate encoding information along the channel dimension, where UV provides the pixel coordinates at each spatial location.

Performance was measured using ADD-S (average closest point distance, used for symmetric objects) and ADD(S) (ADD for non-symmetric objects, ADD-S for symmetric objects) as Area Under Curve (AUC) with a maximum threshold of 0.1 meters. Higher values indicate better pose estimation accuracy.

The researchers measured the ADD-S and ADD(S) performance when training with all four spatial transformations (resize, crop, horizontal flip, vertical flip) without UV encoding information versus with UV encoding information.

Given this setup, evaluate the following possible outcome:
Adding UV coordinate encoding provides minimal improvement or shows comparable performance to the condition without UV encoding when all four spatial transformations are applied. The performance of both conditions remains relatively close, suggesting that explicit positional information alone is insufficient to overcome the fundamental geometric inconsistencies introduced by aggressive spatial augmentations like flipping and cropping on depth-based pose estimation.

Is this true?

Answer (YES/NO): NO